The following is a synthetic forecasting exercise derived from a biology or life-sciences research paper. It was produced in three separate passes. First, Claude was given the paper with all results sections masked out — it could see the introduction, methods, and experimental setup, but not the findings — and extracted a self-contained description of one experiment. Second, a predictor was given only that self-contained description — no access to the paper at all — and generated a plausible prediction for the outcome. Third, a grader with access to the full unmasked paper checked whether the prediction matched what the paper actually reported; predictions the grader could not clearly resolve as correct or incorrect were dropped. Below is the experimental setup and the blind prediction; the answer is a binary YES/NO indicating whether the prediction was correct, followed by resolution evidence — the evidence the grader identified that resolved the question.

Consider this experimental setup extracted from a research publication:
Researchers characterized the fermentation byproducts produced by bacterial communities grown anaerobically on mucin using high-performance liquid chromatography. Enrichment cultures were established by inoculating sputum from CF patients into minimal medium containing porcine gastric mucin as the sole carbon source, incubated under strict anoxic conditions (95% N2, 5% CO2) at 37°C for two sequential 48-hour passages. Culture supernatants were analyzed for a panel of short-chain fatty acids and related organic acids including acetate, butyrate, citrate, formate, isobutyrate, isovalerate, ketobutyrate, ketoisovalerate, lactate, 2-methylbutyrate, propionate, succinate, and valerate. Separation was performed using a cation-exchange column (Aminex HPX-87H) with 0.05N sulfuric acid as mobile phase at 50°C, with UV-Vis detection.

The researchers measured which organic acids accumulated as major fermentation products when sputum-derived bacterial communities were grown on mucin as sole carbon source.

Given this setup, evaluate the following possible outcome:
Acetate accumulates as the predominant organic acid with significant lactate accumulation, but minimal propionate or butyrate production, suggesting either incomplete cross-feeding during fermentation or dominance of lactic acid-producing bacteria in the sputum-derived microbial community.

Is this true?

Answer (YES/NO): NO